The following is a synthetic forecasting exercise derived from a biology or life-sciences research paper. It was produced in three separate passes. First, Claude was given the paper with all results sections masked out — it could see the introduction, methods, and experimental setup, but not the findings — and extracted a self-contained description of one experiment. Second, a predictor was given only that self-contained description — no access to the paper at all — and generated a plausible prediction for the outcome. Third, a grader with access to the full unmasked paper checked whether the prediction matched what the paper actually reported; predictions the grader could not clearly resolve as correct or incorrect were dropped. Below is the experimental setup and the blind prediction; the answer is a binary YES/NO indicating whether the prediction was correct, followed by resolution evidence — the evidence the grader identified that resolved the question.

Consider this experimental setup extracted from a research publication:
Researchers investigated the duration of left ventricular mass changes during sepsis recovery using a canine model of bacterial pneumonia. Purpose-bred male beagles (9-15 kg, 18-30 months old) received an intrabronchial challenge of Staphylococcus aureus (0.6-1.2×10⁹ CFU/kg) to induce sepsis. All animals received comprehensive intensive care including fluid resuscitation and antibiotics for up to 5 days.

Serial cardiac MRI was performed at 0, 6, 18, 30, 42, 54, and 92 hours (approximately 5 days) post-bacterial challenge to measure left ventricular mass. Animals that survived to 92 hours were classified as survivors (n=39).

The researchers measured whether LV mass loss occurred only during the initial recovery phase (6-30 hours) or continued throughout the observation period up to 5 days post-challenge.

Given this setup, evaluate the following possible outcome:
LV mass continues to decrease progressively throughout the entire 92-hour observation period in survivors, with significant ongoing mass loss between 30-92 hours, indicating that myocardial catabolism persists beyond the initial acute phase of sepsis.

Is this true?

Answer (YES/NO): YES